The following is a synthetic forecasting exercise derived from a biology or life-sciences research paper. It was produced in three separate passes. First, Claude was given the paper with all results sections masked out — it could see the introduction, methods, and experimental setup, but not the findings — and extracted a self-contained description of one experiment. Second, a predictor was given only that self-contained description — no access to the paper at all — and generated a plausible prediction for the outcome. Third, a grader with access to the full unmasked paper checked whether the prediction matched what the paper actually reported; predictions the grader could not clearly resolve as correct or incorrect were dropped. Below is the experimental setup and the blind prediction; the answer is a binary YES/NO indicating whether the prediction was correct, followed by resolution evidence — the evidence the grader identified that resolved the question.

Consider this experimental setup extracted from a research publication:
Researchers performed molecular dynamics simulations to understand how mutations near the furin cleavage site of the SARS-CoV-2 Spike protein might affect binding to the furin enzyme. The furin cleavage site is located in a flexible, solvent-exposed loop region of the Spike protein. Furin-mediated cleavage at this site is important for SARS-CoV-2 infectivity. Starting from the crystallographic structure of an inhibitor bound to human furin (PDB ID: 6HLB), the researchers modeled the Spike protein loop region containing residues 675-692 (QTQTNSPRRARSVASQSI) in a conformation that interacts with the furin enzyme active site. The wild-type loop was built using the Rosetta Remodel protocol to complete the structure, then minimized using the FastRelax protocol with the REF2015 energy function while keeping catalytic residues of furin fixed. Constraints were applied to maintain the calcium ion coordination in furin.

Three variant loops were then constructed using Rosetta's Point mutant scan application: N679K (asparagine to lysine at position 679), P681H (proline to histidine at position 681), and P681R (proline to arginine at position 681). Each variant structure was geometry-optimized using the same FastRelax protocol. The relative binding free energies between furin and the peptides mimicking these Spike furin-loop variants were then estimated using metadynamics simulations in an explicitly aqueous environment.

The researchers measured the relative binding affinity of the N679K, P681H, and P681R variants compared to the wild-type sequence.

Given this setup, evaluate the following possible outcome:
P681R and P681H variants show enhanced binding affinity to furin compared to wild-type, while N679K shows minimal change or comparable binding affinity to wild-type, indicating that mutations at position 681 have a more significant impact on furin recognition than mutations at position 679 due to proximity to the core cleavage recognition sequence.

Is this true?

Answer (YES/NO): NO